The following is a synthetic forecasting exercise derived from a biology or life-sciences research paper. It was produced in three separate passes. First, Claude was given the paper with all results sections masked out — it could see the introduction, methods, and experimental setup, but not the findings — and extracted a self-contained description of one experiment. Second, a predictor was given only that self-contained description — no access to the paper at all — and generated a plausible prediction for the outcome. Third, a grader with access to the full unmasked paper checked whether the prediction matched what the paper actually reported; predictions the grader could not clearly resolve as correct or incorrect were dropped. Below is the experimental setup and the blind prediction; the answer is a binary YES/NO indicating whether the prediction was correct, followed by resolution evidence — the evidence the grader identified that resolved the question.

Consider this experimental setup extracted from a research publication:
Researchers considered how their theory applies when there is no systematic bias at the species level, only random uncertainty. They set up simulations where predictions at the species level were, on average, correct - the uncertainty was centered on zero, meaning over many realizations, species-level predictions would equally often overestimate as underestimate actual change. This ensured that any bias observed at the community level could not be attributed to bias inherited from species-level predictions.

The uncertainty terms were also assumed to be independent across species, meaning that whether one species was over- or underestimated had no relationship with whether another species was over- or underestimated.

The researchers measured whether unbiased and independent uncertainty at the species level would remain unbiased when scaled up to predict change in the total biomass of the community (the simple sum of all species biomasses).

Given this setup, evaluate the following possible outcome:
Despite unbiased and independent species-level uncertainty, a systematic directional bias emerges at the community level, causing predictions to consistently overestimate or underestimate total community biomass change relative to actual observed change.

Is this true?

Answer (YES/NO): NO